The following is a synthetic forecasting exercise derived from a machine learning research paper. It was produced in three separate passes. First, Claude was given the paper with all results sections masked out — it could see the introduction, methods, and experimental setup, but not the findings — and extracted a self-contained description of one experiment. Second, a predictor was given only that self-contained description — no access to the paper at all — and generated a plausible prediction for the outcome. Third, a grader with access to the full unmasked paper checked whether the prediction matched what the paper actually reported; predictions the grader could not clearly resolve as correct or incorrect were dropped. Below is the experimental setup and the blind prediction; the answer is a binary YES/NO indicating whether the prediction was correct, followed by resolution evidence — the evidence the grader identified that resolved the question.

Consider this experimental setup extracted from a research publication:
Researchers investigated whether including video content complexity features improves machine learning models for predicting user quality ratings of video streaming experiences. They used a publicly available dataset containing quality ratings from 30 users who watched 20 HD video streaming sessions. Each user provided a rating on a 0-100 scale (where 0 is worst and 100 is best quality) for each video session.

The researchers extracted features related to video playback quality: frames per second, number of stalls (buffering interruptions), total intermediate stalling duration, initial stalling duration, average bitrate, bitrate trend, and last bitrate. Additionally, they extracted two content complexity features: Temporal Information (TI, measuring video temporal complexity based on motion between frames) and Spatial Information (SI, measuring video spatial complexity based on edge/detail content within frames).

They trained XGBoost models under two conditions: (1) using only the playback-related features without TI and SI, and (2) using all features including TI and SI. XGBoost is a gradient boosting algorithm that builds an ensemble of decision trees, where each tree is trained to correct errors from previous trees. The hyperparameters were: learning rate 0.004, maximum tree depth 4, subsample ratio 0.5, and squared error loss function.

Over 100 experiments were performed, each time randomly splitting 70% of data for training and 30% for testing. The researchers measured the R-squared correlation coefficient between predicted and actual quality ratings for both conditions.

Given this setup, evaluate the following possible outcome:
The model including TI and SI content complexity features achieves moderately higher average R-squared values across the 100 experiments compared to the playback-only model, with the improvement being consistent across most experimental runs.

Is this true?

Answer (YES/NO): YES